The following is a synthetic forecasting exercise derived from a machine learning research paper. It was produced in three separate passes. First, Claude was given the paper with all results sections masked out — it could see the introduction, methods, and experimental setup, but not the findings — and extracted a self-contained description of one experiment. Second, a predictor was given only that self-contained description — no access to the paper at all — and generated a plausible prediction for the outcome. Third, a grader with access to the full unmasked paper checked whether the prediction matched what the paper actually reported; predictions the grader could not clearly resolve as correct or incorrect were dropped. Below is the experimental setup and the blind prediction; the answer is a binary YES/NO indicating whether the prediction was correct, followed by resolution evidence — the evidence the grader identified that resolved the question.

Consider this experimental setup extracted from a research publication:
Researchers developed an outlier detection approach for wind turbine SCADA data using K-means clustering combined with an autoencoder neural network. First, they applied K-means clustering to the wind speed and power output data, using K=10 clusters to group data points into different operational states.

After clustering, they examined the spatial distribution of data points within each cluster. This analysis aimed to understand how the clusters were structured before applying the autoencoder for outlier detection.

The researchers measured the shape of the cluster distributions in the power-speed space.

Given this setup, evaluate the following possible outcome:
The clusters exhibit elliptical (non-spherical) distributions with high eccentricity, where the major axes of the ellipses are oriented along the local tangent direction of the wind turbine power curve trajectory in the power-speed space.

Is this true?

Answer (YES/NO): NO